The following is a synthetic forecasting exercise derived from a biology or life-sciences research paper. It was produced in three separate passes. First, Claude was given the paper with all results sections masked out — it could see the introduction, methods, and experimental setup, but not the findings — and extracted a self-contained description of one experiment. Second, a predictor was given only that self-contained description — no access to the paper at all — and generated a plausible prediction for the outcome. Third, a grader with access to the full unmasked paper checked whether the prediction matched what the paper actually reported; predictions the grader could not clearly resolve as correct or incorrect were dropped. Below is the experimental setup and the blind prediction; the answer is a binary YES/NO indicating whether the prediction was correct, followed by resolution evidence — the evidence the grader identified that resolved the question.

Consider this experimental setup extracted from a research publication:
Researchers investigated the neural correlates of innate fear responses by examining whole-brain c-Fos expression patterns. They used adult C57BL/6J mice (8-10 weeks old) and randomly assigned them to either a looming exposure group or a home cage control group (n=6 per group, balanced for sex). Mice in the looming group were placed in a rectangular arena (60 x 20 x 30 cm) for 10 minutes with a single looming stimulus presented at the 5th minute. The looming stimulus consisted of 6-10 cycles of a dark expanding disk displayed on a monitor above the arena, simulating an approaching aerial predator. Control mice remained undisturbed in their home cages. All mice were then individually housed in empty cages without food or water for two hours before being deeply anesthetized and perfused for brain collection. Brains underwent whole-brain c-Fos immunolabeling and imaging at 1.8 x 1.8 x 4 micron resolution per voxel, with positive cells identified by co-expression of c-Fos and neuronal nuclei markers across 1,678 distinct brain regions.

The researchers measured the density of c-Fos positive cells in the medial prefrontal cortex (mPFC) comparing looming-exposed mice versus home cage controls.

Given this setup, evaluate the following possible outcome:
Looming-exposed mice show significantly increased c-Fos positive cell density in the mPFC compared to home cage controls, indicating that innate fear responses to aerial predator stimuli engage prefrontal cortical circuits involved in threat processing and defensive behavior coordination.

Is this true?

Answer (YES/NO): YES